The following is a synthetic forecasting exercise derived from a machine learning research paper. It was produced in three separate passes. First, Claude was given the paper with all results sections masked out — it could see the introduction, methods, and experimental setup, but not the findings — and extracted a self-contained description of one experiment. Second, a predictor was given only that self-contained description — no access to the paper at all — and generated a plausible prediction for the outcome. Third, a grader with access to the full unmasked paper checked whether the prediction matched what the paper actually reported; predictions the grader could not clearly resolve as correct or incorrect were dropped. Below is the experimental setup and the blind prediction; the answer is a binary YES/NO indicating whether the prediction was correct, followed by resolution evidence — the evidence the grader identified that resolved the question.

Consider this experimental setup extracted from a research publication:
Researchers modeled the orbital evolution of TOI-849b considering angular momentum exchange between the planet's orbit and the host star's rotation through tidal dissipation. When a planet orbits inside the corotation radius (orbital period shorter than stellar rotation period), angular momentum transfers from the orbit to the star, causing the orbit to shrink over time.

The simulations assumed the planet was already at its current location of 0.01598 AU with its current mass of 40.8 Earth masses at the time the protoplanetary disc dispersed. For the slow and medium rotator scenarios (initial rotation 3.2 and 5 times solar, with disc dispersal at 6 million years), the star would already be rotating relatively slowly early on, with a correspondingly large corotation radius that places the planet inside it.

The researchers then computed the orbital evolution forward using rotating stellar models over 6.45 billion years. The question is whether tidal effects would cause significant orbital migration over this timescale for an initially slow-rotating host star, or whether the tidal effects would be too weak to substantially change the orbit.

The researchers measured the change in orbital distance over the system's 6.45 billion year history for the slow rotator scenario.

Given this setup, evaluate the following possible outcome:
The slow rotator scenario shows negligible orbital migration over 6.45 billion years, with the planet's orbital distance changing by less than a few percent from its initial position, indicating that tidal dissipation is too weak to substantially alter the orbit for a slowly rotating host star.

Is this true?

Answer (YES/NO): YES